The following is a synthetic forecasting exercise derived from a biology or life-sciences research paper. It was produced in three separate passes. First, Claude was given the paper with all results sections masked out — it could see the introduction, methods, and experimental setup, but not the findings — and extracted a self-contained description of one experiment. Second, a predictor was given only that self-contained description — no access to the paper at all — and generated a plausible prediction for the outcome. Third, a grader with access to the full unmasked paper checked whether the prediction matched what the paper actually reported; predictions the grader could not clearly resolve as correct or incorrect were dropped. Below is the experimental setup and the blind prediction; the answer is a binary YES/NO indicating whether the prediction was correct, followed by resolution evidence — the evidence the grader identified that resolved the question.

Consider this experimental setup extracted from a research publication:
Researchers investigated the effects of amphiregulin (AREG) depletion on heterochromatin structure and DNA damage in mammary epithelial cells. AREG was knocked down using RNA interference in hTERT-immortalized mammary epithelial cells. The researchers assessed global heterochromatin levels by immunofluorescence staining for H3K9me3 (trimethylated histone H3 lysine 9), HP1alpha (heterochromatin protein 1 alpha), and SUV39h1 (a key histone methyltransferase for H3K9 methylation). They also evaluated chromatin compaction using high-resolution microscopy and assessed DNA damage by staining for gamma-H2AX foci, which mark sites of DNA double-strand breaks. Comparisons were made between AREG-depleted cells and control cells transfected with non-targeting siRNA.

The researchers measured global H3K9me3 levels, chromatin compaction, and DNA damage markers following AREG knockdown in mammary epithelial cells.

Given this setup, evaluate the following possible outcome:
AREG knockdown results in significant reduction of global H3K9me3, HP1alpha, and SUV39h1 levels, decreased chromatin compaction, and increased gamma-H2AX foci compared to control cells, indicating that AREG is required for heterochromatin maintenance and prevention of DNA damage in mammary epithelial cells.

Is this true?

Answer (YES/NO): YES